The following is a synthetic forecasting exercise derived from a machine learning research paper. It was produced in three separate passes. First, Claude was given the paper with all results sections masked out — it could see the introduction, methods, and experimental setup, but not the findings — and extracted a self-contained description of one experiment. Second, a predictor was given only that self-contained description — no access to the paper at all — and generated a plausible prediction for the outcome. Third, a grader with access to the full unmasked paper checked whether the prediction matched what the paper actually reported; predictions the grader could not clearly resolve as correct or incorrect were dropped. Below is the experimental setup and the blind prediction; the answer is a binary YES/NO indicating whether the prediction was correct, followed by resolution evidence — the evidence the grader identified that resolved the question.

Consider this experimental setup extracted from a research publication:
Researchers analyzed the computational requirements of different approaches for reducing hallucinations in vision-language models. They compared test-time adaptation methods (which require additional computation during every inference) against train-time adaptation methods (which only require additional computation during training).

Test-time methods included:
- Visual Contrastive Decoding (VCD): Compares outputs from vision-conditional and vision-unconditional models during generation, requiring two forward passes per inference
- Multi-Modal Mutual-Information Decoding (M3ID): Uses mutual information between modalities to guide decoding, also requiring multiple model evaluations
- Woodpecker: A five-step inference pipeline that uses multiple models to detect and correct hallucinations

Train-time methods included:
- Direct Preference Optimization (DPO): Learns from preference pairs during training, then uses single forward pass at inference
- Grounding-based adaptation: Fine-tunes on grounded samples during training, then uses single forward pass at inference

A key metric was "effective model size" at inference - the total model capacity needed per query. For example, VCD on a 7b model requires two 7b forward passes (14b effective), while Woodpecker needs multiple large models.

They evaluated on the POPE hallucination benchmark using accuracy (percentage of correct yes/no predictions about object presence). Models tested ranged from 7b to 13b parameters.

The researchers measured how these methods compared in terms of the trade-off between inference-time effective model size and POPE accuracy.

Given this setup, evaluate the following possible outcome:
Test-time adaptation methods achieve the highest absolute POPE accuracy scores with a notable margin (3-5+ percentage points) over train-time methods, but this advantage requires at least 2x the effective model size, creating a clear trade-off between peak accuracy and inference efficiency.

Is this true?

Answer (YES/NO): NO